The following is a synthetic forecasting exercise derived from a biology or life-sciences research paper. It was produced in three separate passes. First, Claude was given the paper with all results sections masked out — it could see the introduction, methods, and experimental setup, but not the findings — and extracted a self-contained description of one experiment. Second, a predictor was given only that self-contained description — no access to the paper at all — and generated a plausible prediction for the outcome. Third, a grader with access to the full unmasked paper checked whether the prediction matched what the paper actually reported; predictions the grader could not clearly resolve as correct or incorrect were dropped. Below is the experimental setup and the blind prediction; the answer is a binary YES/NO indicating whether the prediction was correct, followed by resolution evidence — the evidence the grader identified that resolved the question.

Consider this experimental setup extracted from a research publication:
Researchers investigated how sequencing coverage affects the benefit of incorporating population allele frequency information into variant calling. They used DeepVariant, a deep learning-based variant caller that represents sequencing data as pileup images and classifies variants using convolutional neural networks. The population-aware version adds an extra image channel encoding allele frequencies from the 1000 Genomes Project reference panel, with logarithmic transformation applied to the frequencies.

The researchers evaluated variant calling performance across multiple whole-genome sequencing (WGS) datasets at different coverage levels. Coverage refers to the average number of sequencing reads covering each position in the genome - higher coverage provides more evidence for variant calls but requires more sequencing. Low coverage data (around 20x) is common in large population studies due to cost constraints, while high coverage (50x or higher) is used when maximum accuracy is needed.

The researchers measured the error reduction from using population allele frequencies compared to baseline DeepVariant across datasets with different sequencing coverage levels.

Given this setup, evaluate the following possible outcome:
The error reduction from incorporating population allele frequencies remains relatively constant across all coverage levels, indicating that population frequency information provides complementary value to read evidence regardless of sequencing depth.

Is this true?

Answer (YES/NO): NO